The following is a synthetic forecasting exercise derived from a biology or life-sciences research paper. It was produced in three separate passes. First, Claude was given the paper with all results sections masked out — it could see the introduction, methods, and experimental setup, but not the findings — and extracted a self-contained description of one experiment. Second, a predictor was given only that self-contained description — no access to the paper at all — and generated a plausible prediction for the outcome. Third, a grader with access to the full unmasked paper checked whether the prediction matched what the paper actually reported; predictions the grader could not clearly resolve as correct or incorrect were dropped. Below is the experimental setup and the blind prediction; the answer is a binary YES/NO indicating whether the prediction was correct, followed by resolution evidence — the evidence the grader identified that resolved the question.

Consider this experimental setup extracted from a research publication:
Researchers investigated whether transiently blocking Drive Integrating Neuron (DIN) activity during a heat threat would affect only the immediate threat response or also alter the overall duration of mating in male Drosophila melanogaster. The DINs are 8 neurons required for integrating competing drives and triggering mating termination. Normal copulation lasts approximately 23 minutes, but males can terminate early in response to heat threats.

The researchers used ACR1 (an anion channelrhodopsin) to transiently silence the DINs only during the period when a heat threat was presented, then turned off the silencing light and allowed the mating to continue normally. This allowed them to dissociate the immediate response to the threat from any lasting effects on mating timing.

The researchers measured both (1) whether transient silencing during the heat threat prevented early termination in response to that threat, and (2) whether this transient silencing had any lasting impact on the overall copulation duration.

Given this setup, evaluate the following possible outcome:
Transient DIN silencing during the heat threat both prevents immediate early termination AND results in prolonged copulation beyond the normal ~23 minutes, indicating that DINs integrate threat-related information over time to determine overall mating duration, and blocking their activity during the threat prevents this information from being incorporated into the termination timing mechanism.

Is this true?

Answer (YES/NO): NO